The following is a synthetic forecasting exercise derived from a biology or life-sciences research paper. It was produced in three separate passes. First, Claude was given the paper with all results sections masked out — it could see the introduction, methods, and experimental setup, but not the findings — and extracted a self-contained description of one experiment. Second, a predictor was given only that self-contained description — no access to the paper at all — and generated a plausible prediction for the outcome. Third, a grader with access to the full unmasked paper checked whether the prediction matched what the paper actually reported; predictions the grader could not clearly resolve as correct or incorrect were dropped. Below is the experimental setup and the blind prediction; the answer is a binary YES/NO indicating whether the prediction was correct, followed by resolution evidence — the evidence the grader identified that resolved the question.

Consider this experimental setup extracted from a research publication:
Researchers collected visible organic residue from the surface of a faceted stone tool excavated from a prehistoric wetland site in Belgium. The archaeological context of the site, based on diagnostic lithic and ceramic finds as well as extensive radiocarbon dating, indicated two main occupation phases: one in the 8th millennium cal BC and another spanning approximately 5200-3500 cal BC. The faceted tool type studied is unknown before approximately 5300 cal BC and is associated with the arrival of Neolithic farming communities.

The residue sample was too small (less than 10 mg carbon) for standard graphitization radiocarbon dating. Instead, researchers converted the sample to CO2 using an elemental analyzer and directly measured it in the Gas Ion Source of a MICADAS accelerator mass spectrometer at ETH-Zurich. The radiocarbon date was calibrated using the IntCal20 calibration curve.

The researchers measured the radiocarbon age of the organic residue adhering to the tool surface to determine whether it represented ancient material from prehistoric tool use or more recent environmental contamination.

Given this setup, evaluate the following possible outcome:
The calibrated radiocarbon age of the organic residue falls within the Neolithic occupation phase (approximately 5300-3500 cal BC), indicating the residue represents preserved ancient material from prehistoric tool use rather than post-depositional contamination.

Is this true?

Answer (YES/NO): NO